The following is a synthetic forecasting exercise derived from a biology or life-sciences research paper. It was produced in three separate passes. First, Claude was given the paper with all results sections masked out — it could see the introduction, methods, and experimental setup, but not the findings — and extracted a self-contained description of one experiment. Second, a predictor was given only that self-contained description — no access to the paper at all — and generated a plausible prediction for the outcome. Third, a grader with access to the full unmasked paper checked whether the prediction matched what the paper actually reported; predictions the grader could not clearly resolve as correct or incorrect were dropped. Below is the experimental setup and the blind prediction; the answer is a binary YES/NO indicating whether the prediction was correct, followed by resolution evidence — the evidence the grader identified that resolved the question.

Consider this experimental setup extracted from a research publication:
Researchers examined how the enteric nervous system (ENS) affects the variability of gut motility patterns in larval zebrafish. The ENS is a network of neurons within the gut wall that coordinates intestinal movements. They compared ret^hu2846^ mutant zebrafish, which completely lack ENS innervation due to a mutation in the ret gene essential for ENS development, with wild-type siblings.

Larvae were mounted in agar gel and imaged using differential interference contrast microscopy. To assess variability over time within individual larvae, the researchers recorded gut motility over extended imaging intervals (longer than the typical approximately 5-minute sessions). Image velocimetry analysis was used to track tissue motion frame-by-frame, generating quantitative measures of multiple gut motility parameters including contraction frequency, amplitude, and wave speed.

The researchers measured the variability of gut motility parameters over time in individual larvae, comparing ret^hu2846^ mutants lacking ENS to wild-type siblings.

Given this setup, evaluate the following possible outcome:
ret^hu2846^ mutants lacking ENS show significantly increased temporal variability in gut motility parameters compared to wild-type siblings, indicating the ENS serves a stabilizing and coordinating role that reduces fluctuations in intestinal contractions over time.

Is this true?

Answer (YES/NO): NO